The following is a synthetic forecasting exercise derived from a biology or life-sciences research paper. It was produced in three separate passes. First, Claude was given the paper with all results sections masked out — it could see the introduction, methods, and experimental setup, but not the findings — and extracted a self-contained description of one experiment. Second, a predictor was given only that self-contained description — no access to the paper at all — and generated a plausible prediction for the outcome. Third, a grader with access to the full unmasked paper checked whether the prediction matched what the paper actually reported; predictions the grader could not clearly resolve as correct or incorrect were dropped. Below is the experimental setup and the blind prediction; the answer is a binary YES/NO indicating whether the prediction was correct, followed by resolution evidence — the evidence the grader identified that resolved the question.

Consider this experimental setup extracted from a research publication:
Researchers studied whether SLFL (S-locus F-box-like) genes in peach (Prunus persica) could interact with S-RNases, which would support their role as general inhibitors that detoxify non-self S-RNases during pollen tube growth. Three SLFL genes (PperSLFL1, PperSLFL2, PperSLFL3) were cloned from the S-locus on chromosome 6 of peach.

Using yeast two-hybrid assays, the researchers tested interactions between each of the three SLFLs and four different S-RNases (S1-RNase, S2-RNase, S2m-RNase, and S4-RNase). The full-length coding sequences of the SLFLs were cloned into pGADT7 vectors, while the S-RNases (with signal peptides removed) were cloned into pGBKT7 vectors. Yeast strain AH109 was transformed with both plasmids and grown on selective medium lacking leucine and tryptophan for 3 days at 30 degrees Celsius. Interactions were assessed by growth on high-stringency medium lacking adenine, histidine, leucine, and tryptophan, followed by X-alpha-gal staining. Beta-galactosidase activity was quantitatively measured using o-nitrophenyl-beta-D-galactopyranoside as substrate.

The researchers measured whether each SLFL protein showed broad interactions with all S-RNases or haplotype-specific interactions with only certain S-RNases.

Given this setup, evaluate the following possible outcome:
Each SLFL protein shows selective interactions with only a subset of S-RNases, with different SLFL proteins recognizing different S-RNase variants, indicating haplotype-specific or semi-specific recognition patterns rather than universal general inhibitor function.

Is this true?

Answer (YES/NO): NO